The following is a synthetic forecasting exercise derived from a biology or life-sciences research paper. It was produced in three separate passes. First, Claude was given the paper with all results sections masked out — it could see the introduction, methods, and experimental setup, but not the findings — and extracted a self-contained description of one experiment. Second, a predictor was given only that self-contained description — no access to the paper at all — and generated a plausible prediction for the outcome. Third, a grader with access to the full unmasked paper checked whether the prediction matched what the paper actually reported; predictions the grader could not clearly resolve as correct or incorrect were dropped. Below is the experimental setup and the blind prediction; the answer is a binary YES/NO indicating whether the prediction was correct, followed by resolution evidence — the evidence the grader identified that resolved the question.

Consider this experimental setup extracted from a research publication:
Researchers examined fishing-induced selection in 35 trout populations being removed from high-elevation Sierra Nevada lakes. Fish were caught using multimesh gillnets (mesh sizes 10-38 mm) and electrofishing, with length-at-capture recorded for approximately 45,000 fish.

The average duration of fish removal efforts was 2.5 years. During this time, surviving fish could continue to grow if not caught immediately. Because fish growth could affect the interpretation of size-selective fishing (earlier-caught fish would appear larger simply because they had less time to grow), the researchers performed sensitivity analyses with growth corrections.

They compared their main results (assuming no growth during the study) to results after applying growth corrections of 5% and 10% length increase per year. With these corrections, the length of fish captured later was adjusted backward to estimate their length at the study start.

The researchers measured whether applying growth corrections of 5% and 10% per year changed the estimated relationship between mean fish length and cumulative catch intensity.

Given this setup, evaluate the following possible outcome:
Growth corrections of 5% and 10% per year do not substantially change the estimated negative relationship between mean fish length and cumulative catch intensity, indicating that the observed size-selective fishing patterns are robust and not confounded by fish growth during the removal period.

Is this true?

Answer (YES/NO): NO